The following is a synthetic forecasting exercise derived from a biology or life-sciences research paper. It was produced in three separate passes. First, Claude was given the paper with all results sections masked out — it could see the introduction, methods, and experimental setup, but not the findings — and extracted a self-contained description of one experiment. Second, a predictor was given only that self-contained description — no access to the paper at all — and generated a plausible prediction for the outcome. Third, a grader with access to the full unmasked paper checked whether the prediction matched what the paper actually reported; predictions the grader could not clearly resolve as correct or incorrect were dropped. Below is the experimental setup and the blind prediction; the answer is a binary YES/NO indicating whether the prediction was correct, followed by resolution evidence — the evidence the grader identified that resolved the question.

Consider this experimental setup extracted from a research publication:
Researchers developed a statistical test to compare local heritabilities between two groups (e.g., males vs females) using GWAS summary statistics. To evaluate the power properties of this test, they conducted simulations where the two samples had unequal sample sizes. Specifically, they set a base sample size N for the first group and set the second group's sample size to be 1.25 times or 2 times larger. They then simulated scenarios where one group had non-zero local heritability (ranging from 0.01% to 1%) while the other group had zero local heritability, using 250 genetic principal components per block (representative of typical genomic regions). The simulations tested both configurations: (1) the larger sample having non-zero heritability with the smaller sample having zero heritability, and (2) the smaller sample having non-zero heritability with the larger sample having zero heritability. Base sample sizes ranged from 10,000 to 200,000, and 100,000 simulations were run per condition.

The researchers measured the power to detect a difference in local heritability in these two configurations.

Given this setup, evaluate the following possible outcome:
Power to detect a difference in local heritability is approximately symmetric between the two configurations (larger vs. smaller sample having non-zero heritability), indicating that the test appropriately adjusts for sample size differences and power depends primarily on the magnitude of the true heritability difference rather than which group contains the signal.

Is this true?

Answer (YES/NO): NO